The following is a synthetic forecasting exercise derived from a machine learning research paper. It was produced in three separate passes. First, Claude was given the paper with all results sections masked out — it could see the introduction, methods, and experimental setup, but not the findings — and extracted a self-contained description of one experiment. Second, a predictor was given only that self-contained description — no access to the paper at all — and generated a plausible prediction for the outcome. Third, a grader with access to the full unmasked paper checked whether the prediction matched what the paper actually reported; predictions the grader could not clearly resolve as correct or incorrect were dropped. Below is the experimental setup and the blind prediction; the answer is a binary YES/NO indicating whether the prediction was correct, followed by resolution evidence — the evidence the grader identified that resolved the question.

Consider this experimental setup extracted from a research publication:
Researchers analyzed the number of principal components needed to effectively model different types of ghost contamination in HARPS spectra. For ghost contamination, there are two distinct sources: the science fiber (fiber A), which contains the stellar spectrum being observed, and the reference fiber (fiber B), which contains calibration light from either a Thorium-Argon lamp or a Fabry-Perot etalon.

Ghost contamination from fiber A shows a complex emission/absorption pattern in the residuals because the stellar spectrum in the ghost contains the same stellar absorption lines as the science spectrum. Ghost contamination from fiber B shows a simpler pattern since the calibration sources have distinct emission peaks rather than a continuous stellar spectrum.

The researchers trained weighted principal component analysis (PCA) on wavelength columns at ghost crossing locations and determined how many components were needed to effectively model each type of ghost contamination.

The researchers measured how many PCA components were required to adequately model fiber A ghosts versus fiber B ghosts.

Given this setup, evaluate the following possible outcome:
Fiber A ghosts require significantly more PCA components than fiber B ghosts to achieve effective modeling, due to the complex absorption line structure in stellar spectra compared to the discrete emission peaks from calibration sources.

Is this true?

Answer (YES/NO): NO